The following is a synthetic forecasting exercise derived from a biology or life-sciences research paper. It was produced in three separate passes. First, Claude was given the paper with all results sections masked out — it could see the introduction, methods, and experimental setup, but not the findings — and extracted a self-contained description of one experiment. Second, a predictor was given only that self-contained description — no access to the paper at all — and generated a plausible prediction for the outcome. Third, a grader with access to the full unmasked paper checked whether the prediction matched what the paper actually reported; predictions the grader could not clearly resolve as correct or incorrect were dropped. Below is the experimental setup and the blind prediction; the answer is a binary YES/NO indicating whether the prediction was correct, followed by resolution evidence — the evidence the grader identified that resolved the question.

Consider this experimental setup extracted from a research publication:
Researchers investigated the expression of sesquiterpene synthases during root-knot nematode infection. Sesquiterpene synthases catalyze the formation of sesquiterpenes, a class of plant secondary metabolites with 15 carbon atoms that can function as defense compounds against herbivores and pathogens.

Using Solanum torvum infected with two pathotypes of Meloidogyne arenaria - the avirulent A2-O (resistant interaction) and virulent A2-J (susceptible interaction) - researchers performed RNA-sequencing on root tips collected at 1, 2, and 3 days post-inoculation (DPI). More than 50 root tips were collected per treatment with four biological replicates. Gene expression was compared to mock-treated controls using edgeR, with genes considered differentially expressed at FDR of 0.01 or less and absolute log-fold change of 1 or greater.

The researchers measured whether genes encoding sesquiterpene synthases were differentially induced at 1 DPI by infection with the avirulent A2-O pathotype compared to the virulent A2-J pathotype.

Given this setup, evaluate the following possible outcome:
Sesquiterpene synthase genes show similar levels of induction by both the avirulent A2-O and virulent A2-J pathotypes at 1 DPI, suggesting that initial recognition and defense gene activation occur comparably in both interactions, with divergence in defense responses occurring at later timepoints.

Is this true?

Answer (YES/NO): NO